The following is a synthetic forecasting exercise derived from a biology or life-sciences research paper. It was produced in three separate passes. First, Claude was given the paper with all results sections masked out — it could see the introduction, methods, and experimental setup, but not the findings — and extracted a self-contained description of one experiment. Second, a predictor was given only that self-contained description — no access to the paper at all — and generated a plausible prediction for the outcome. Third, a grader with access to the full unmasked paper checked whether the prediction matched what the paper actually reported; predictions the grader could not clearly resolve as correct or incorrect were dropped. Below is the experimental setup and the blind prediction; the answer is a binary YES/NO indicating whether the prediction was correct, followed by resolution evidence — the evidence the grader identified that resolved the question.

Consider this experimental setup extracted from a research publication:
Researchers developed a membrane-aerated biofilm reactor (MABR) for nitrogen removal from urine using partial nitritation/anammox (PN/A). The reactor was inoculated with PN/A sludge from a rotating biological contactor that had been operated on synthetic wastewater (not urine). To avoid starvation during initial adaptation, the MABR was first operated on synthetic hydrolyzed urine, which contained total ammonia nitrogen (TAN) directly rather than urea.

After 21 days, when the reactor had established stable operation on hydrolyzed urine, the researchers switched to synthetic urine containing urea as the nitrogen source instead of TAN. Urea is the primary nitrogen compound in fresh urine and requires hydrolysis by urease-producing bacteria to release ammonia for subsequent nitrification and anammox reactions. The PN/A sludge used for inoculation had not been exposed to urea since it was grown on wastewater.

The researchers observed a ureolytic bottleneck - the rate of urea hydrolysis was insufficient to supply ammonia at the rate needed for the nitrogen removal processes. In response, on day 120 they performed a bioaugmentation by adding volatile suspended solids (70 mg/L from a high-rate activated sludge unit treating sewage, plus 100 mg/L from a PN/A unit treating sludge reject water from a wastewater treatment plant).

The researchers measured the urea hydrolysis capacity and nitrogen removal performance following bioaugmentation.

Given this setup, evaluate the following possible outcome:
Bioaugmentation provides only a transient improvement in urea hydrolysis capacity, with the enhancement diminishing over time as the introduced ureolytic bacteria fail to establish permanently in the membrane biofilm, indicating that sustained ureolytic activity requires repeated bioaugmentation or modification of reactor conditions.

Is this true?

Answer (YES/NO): NO